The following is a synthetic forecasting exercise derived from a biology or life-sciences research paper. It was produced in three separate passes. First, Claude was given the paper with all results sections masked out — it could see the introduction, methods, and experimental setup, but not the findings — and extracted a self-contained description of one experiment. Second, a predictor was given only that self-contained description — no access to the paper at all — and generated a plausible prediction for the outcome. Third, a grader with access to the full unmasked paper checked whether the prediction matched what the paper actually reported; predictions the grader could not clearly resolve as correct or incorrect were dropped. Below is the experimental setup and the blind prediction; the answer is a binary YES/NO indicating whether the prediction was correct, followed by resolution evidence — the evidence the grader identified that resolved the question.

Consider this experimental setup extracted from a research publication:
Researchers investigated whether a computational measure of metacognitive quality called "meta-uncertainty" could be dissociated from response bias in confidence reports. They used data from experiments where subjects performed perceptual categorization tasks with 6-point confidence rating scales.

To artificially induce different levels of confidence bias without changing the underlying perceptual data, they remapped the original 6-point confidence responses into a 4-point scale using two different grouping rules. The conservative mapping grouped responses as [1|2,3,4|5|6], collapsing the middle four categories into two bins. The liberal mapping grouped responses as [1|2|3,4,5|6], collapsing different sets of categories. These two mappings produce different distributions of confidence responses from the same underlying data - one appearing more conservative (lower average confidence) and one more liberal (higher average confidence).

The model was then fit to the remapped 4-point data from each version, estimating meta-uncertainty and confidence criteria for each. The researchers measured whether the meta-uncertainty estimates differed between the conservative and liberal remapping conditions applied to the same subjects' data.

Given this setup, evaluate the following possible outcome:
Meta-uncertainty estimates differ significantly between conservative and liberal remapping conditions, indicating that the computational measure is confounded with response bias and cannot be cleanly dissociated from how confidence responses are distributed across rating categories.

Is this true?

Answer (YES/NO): NO